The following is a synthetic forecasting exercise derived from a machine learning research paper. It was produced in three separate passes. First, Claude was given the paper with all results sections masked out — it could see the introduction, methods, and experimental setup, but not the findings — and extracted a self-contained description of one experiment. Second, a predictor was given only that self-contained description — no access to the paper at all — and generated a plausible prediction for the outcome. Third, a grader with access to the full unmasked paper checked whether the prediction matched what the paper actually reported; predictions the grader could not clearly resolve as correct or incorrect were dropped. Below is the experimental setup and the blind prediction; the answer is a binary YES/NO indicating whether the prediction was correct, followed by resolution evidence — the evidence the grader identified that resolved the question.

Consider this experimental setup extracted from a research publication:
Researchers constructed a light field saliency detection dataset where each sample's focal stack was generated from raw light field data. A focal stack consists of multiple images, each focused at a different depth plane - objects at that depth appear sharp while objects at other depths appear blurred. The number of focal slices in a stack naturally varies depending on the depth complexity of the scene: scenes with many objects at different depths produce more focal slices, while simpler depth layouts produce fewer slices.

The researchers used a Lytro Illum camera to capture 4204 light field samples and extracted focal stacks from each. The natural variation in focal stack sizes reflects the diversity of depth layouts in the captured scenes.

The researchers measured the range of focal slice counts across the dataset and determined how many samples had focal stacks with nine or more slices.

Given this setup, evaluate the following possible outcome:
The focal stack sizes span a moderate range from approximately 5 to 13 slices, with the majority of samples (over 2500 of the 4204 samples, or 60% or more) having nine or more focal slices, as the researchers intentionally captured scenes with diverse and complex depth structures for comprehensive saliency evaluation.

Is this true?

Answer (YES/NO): NO